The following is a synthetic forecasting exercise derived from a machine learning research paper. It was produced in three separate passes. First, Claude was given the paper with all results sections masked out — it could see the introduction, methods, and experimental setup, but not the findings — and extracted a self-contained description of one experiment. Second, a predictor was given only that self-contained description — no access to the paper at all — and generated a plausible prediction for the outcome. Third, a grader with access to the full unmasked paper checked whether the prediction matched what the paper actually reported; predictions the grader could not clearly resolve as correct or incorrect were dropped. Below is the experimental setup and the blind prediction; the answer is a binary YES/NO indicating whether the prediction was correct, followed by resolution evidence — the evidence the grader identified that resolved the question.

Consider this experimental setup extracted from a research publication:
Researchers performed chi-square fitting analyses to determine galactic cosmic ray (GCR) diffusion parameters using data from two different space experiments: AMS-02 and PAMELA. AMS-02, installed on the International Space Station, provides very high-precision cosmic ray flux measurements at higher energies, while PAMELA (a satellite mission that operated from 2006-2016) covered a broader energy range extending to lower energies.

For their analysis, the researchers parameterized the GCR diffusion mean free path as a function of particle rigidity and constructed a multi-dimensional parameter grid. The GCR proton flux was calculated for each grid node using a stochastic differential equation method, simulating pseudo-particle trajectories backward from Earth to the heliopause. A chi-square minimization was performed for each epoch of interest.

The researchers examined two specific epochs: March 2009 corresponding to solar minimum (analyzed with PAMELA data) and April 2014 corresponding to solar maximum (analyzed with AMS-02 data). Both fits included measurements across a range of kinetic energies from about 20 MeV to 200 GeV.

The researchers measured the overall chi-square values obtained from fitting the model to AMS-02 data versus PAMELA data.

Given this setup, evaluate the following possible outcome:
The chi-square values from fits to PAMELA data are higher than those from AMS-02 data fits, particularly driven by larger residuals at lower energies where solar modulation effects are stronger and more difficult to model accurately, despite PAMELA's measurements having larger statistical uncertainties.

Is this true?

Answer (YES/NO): NO